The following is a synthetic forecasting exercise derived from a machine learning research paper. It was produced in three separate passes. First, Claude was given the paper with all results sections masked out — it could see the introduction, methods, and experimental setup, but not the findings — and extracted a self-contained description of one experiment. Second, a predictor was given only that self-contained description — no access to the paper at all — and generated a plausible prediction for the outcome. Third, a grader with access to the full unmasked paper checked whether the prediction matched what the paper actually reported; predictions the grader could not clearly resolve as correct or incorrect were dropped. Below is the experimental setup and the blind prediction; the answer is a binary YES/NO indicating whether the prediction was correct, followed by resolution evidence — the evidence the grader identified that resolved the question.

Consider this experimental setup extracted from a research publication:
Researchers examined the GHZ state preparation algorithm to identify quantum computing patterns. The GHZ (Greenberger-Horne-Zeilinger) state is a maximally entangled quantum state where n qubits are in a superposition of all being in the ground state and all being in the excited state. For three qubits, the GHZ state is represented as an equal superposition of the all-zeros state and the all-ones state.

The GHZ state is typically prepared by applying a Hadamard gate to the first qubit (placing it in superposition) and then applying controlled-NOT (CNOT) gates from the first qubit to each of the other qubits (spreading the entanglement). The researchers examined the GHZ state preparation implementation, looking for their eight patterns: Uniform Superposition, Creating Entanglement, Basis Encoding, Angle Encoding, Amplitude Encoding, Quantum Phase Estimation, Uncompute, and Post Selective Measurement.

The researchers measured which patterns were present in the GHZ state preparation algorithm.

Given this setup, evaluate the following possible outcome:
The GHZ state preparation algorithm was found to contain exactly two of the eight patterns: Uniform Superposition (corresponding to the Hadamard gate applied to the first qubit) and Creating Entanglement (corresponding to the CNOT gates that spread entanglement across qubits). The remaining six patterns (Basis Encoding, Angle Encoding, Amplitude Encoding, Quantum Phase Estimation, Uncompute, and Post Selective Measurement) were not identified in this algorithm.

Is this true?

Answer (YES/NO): YES